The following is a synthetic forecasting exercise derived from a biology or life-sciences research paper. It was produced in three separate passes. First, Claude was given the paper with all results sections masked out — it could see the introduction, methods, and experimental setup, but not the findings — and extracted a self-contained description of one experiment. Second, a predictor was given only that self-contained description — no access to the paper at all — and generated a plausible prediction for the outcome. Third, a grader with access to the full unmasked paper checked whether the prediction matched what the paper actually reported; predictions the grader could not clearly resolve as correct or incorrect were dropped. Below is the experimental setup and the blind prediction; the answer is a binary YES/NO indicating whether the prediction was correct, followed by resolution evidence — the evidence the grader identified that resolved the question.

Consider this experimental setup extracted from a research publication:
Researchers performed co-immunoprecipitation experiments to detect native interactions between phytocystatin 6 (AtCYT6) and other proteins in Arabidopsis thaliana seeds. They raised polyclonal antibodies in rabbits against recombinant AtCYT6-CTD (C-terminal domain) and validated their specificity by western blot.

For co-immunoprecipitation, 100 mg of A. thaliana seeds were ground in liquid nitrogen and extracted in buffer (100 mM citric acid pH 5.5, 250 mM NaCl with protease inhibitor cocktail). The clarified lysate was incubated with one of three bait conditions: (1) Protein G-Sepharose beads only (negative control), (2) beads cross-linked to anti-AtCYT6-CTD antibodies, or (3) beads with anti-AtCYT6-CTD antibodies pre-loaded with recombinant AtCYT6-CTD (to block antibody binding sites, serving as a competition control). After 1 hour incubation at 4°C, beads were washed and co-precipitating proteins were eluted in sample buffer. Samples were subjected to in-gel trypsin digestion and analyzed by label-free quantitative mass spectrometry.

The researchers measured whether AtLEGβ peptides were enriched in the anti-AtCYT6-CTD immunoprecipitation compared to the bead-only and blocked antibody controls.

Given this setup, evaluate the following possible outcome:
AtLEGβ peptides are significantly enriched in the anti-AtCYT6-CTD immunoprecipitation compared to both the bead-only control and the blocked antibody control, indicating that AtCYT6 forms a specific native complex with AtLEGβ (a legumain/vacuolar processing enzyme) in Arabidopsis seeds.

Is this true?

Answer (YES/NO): NO